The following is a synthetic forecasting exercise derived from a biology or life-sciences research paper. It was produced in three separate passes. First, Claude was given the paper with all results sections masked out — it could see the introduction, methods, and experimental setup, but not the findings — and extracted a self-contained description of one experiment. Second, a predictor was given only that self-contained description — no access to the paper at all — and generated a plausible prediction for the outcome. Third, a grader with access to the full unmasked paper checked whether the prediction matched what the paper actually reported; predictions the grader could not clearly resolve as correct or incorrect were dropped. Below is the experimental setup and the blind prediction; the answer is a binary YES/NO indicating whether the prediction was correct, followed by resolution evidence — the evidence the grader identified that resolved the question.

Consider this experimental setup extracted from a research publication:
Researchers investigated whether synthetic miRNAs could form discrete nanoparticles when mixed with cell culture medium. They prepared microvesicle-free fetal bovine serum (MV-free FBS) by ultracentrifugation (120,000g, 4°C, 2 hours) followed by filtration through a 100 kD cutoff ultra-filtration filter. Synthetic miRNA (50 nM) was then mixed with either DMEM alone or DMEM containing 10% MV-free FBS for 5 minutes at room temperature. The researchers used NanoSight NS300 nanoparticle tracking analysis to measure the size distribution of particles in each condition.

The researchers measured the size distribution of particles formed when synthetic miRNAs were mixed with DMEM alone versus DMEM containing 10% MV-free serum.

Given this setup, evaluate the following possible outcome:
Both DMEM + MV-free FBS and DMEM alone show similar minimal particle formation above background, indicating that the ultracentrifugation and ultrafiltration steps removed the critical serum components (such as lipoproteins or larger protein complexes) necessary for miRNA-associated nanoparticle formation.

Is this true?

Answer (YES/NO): NO